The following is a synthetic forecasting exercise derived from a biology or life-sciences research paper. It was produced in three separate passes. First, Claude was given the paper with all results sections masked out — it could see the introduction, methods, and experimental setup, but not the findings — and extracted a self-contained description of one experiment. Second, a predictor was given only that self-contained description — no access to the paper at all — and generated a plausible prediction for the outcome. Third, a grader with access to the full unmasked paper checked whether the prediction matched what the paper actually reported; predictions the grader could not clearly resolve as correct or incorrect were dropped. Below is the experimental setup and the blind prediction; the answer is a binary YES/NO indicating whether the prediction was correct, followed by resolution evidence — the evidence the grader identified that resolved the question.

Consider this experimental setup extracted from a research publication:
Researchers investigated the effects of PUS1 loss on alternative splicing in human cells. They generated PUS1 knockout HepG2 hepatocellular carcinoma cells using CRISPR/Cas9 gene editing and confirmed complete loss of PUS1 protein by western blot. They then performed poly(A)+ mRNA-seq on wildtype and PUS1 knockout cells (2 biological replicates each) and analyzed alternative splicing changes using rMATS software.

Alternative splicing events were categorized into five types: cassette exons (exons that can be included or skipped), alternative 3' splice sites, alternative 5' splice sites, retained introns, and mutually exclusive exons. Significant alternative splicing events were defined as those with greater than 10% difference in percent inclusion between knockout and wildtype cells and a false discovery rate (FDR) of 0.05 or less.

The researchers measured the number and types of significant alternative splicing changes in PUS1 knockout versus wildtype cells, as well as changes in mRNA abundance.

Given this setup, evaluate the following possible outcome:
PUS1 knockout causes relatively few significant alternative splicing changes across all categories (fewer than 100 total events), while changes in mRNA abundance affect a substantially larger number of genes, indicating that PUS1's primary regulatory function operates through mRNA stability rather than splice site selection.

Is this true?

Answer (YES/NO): NO